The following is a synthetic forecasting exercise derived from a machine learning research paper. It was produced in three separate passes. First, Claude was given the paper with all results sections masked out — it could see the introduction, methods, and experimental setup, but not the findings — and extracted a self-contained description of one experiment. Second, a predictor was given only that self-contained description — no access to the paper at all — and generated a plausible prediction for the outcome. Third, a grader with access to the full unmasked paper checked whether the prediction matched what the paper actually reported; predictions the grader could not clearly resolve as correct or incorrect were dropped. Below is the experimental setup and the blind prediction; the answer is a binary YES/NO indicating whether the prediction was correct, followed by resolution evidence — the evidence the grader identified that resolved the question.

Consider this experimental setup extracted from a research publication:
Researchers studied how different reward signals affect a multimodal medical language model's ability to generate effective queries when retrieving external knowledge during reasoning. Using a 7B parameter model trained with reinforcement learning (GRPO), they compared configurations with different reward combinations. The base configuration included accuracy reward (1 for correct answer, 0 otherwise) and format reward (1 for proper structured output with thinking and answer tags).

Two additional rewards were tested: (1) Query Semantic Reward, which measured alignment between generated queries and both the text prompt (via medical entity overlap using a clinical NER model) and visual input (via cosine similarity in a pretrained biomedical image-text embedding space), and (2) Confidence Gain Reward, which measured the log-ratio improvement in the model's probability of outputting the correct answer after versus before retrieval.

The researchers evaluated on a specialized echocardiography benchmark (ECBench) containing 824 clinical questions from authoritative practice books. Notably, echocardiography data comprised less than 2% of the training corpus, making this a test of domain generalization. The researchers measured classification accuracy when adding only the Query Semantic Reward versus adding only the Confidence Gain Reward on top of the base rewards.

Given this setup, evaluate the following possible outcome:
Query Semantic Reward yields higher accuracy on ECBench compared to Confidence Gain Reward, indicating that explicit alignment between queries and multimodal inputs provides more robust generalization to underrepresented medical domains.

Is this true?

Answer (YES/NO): YES